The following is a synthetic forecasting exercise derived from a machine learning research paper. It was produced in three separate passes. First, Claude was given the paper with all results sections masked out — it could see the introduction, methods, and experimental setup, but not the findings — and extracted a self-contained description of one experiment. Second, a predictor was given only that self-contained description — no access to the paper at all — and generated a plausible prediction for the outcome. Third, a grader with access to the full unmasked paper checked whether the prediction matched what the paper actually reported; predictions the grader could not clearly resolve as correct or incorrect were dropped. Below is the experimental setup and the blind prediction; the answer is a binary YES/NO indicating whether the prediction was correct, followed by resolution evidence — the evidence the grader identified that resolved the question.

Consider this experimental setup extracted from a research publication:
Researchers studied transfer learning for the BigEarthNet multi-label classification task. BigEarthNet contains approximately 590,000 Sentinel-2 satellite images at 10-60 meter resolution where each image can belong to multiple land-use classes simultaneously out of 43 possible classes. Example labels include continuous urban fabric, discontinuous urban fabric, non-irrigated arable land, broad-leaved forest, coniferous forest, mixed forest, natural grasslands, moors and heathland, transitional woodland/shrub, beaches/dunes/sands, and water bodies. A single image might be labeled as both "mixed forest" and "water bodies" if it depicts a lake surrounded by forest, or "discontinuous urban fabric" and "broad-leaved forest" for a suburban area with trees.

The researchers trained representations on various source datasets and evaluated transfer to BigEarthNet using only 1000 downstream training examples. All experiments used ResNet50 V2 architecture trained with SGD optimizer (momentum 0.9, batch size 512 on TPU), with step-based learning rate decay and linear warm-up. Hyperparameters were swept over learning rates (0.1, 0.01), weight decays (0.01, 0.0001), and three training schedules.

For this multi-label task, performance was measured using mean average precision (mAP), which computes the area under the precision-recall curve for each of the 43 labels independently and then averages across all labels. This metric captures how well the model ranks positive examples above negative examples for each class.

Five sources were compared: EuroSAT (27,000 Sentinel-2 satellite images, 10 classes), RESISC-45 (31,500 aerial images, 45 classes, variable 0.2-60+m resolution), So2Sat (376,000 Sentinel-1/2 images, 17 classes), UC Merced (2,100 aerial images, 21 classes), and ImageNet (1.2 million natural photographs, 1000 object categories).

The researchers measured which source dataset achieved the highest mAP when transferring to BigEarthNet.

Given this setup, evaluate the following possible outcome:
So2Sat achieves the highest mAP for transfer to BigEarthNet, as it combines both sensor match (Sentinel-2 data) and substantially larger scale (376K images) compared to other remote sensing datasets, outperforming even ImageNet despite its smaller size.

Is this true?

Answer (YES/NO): NO